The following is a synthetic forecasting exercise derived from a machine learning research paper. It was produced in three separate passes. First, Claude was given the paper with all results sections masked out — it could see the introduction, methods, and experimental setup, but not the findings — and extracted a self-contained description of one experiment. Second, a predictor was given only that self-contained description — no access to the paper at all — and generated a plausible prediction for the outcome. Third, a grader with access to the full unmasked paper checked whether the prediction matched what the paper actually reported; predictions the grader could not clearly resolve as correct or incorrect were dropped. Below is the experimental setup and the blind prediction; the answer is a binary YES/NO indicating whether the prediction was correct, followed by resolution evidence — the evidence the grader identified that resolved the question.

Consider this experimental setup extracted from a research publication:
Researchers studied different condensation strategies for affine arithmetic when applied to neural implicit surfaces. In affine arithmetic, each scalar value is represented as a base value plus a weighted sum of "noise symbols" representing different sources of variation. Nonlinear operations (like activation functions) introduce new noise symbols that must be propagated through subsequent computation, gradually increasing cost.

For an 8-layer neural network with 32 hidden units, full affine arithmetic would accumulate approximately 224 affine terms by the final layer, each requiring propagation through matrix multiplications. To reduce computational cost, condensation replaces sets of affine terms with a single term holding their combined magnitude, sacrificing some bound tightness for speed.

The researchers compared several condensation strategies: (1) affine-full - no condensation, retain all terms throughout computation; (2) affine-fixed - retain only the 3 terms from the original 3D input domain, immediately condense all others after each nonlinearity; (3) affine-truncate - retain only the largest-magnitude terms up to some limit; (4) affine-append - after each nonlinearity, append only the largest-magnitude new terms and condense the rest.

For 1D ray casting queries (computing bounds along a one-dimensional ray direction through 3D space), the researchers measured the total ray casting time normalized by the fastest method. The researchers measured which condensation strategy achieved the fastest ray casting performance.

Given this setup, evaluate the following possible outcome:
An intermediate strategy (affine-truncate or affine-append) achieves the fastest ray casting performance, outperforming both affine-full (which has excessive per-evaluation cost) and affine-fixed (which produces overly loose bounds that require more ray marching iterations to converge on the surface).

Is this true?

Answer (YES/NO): NO